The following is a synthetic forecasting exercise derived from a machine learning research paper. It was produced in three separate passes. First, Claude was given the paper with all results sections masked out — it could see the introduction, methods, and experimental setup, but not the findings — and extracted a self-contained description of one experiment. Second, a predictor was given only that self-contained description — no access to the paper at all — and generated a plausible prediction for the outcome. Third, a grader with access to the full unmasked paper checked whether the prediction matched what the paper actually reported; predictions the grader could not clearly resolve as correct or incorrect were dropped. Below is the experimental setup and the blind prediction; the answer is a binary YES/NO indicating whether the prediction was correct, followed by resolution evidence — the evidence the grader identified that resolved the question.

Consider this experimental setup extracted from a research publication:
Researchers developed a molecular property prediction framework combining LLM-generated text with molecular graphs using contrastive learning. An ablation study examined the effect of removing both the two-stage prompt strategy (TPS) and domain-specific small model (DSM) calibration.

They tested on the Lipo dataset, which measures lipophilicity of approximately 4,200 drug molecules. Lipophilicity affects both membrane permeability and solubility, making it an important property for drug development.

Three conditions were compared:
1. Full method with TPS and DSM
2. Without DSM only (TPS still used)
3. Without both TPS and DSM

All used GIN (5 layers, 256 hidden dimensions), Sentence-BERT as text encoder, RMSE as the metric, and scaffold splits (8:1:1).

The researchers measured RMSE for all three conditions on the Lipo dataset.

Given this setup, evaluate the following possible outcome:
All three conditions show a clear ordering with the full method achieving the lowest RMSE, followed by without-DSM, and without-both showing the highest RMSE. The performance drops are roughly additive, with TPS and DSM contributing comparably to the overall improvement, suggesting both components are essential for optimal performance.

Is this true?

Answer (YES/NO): NO